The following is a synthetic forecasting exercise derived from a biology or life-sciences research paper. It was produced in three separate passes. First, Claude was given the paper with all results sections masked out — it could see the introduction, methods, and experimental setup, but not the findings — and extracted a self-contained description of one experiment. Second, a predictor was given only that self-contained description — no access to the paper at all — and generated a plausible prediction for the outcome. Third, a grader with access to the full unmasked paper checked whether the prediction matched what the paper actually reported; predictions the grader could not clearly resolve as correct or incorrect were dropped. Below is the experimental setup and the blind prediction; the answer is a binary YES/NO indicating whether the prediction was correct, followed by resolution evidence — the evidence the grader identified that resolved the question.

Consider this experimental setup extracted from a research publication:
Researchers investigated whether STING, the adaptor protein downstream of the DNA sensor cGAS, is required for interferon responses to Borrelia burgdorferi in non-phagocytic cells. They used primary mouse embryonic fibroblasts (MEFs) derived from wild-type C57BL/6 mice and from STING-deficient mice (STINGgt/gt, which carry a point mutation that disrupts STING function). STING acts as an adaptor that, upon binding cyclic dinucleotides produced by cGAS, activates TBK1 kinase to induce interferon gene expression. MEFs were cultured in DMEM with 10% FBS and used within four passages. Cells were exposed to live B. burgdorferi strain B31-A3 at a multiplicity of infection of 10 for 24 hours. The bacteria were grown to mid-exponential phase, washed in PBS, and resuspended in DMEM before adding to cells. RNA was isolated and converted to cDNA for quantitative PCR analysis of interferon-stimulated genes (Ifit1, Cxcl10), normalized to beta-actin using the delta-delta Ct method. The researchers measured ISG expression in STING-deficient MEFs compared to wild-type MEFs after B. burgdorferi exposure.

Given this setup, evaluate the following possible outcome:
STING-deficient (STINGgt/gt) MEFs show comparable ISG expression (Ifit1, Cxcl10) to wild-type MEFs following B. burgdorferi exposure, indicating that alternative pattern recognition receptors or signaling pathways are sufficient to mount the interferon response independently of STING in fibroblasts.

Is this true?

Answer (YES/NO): NO